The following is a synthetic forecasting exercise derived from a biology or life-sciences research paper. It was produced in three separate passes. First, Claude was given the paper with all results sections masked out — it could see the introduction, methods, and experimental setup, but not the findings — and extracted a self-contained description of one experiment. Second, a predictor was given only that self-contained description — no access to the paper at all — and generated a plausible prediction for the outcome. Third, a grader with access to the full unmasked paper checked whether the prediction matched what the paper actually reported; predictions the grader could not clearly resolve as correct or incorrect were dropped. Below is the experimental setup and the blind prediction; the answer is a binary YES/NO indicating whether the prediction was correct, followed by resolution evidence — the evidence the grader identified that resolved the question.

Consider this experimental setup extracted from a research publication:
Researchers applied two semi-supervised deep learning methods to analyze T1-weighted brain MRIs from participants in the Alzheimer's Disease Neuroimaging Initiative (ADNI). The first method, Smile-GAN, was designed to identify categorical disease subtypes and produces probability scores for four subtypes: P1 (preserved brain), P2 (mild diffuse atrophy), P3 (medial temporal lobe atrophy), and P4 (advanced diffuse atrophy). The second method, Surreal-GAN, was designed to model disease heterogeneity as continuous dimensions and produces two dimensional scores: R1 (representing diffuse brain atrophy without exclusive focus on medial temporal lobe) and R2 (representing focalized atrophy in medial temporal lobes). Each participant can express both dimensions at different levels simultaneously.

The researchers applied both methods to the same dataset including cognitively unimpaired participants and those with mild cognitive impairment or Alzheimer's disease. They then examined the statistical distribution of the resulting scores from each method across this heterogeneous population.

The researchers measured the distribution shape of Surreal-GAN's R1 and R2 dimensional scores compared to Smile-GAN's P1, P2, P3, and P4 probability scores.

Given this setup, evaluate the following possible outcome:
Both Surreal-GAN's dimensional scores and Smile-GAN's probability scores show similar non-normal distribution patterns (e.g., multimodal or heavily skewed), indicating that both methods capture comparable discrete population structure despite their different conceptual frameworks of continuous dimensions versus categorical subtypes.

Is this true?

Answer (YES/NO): NO